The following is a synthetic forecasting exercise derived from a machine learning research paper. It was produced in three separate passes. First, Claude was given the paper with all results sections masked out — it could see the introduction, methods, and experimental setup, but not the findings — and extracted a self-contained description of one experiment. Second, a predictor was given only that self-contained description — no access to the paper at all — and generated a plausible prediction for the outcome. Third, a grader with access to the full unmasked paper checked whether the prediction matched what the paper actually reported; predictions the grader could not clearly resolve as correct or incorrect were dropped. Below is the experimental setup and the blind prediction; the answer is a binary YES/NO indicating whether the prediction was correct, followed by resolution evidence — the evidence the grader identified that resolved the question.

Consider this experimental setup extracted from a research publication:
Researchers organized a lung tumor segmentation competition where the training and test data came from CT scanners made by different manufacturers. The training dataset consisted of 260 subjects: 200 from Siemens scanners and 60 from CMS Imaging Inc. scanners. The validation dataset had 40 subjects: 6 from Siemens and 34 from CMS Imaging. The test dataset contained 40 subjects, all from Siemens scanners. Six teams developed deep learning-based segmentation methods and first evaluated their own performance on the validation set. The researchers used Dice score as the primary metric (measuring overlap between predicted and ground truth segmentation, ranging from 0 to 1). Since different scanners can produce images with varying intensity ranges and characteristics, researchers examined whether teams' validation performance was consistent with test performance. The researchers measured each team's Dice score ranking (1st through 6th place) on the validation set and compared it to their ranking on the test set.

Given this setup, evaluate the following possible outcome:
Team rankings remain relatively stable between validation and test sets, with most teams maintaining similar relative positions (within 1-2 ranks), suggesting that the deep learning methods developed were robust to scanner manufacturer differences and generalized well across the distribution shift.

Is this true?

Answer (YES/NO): NO